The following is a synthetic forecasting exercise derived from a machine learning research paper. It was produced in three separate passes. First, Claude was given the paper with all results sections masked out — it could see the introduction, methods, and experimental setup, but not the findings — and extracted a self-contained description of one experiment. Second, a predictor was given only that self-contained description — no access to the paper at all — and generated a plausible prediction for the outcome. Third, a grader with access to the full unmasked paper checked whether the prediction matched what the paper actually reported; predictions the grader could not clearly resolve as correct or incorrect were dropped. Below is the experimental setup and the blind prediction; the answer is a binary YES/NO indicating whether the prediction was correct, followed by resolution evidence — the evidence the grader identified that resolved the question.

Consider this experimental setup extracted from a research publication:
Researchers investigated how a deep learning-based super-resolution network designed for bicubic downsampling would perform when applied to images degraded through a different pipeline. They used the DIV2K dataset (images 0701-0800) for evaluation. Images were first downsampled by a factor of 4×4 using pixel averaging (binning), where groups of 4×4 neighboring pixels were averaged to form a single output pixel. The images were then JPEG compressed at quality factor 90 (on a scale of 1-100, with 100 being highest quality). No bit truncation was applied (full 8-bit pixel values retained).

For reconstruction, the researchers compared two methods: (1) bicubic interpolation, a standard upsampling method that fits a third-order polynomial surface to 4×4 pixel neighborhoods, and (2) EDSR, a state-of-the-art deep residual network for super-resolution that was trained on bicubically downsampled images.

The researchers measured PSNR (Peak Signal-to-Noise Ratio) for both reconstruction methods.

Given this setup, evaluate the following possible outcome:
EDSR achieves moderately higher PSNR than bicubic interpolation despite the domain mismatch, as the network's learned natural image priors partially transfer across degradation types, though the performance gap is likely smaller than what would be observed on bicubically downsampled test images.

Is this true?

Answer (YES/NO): NO